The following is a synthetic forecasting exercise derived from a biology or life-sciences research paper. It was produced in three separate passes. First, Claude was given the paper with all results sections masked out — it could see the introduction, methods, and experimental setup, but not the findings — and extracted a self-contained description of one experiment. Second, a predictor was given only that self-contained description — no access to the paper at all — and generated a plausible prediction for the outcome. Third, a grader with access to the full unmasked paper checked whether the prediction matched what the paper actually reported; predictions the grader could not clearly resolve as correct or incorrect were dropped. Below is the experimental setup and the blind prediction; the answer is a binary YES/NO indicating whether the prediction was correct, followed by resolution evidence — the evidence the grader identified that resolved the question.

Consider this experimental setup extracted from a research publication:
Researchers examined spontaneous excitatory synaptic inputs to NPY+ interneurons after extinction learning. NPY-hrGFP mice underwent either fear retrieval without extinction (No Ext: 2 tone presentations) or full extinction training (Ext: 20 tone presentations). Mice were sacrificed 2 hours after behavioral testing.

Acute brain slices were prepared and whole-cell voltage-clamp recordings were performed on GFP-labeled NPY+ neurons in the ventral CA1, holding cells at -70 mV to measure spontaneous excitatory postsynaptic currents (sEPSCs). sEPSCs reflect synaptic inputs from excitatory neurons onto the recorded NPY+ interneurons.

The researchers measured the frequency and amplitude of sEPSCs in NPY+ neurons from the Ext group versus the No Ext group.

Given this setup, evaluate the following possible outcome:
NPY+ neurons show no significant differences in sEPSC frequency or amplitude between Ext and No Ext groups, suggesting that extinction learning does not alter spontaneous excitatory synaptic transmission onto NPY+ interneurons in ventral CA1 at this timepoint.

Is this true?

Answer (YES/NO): NO